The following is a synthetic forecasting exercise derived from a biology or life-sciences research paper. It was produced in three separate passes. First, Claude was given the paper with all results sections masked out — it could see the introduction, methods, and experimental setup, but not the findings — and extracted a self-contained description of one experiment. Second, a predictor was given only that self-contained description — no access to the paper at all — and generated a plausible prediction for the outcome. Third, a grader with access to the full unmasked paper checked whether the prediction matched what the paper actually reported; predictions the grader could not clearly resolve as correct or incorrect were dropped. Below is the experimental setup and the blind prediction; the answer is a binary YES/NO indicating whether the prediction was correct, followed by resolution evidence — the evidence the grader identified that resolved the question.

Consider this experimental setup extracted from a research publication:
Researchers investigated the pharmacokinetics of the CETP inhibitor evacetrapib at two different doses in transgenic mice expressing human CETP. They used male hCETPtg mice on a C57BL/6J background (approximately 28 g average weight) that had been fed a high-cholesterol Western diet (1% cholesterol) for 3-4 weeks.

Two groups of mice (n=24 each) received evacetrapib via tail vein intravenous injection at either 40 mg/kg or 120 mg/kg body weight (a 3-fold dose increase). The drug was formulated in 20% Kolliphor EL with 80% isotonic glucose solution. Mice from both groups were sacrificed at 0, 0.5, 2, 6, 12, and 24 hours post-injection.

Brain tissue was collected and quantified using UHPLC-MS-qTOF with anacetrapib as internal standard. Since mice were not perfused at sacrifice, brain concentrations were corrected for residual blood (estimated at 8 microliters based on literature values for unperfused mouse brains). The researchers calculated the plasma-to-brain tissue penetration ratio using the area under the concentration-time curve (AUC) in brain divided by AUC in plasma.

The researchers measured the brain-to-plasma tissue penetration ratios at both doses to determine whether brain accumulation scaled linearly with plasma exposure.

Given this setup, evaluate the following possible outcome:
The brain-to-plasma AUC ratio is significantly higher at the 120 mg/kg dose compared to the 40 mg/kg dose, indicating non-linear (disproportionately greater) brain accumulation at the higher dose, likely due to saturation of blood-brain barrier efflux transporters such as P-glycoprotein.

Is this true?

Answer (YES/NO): NO